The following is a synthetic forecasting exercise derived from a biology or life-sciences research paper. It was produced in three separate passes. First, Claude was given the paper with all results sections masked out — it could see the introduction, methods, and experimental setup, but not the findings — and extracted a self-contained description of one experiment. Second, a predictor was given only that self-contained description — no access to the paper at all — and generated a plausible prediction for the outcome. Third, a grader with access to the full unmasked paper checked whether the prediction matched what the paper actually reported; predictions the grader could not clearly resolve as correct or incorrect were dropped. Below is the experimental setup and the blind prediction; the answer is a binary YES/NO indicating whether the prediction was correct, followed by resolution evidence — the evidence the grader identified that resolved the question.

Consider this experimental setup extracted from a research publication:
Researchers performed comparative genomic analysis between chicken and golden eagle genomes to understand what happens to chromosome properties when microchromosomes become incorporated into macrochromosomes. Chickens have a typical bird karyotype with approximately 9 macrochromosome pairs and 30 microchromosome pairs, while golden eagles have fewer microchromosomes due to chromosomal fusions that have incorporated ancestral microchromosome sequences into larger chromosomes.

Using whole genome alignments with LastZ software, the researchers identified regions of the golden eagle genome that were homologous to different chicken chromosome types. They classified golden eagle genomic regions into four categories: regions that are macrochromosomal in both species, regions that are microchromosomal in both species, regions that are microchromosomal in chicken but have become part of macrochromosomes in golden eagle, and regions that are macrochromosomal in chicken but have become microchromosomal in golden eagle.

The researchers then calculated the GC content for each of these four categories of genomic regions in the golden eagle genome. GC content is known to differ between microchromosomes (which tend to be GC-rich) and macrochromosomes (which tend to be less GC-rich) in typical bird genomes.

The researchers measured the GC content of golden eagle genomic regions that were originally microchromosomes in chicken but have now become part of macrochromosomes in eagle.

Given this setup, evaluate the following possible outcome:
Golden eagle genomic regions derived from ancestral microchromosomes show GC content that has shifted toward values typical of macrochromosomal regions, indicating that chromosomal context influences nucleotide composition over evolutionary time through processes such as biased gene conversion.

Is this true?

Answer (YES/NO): NO